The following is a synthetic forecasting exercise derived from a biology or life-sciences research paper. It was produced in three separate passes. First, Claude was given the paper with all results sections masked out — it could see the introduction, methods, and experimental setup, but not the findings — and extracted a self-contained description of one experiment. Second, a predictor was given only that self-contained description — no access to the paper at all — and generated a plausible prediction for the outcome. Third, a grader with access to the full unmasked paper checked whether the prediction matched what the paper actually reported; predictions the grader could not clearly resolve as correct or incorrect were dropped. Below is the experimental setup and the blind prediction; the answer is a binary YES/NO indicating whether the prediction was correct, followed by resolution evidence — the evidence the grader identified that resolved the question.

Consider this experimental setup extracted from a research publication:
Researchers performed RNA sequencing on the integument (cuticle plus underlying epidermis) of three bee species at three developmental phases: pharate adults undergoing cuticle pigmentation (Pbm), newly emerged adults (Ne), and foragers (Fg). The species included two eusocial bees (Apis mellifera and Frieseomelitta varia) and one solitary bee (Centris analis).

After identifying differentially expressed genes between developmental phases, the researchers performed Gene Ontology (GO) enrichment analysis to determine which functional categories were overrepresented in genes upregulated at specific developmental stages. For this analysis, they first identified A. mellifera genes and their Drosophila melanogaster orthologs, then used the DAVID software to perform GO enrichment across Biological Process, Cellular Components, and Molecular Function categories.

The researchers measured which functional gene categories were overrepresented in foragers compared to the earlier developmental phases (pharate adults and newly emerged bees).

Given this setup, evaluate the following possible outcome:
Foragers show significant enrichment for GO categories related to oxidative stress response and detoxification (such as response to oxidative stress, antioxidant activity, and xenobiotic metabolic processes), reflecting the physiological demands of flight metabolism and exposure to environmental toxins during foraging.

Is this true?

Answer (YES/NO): NO